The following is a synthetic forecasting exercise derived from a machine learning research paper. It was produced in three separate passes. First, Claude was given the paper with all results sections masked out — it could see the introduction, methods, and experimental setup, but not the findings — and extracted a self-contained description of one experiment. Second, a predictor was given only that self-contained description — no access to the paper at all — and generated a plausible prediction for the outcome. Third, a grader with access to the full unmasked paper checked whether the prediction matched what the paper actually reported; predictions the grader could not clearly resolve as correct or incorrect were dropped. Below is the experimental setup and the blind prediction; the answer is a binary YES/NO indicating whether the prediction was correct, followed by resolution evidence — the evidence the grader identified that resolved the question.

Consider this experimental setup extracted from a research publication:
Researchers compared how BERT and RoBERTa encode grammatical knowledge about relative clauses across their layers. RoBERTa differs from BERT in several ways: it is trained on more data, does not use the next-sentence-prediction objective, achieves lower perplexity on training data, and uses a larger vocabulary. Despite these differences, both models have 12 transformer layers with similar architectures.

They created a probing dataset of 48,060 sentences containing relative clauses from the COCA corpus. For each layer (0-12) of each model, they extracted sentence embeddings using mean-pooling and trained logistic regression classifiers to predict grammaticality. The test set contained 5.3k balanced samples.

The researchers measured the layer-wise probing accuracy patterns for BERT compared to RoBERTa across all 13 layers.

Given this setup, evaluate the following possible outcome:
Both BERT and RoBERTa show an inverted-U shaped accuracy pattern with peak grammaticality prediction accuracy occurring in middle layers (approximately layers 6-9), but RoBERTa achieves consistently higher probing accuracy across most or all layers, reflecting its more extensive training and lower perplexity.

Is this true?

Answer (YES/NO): NO